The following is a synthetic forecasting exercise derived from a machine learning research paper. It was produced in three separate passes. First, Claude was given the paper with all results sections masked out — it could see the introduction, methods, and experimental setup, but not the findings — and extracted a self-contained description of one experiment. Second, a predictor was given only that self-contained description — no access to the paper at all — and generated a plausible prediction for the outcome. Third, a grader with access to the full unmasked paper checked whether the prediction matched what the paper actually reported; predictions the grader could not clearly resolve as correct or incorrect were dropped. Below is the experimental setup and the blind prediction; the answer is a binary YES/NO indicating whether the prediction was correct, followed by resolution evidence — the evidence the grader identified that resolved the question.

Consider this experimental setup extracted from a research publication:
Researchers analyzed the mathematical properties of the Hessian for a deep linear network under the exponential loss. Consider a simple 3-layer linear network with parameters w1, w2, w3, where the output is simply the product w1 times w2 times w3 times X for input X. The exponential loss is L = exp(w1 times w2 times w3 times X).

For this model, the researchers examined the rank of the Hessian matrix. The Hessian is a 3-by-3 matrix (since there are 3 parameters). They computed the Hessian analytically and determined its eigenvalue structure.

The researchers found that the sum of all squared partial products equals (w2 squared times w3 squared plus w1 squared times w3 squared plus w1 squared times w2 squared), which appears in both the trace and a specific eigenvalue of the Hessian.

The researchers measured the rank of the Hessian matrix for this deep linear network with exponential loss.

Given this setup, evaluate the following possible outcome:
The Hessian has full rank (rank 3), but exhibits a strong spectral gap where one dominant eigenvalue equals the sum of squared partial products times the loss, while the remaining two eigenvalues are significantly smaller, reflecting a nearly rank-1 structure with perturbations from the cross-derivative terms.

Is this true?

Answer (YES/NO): NO